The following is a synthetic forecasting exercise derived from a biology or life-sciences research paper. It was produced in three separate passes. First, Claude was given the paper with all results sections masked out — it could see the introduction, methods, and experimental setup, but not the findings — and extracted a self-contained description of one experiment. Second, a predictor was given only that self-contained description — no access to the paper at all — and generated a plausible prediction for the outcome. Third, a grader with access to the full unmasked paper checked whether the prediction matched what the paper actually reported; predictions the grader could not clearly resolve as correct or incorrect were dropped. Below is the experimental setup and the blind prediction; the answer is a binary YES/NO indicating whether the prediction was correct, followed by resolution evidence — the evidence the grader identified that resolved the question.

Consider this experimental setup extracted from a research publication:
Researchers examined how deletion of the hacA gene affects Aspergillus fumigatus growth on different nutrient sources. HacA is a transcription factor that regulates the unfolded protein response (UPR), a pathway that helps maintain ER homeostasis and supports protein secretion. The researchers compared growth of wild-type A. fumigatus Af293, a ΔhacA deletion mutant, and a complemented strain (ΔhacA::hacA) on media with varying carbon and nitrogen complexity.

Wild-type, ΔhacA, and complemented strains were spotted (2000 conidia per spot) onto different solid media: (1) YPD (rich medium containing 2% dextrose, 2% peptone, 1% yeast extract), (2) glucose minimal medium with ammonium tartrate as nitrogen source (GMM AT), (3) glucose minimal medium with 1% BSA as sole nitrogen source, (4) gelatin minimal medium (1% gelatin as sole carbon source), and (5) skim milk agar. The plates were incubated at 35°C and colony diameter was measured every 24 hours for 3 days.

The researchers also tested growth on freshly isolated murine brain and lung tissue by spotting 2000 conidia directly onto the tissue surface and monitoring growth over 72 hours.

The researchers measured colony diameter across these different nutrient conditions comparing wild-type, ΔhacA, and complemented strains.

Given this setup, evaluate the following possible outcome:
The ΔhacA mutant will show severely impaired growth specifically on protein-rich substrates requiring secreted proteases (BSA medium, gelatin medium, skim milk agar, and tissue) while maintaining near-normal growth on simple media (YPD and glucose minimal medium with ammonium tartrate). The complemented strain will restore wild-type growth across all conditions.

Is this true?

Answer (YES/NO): NO